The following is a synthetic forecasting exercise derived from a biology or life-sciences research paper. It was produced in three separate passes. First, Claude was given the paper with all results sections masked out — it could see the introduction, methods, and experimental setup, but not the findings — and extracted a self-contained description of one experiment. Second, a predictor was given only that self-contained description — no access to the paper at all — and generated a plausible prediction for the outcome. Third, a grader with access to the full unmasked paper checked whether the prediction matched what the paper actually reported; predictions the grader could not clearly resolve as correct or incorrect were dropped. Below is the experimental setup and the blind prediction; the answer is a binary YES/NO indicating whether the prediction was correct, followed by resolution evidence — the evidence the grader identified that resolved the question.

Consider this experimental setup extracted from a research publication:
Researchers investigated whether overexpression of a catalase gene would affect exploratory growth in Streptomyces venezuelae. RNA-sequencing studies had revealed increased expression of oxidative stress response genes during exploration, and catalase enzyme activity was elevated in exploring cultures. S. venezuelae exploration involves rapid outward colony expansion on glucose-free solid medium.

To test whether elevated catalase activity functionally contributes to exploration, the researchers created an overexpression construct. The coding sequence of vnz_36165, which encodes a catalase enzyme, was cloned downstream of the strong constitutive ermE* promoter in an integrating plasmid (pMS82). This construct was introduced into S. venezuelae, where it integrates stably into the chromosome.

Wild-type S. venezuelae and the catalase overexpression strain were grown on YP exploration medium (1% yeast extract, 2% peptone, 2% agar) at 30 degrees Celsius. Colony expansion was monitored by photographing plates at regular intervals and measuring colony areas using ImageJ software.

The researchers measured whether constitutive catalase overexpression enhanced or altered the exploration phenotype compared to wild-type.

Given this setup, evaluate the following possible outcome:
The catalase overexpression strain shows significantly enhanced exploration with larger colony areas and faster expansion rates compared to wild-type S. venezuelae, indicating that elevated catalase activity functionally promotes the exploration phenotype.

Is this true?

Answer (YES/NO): NO